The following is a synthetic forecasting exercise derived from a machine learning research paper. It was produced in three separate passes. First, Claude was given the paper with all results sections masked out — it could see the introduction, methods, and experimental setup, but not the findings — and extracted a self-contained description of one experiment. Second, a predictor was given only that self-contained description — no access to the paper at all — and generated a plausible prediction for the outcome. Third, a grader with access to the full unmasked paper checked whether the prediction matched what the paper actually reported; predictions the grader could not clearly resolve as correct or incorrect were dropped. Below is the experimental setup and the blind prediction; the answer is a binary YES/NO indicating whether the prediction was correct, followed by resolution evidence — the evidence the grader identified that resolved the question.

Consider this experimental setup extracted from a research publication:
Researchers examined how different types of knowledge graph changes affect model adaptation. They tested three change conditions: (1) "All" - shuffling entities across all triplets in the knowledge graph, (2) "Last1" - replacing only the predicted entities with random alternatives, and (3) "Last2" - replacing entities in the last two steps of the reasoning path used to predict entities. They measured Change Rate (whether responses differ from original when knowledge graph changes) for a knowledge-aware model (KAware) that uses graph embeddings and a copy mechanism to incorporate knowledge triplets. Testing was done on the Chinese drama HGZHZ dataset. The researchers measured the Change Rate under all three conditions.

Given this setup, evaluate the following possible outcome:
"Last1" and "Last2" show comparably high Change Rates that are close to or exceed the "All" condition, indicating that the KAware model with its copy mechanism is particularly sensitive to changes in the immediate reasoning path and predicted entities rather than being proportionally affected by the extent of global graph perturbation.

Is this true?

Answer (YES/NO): NO